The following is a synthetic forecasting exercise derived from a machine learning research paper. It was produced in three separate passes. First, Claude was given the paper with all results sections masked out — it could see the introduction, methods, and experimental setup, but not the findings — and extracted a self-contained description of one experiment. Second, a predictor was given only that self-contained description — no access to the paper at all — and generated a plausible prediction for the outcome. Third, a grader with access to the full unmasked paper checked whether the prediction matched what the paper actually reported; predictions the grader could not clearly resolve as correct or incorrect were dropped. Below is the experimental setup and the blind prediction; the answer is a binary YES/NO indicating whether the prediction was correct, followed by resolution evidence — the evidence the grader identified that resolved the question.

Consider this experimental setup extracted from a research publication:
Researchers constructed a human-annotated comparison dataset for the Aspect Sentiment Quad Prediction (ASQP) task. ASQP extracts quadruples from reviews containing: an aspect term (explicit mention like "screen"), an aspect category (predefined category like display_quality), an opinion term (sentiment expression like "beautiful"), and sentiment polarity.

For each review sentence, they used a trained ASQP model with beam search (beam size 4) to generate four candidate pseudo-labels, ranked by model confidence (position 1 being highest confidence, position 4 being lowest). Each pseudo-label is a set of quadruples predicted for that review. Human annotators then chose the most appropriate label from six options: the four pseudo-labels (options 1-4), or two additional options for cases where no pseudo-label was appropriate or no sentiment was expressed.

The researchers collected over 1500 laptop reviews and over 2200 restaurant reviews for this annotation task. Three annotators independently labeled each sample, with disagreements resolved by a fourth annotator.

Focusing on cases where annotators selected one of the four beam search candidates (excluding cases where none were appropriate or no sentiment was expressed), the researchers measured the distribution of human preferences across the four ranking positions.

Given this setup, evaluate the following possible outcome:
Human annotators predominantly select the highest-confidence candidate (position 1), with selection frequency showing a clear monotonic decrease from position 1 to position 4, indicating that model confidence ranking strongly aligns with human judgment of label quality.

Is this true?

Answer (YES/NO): YES